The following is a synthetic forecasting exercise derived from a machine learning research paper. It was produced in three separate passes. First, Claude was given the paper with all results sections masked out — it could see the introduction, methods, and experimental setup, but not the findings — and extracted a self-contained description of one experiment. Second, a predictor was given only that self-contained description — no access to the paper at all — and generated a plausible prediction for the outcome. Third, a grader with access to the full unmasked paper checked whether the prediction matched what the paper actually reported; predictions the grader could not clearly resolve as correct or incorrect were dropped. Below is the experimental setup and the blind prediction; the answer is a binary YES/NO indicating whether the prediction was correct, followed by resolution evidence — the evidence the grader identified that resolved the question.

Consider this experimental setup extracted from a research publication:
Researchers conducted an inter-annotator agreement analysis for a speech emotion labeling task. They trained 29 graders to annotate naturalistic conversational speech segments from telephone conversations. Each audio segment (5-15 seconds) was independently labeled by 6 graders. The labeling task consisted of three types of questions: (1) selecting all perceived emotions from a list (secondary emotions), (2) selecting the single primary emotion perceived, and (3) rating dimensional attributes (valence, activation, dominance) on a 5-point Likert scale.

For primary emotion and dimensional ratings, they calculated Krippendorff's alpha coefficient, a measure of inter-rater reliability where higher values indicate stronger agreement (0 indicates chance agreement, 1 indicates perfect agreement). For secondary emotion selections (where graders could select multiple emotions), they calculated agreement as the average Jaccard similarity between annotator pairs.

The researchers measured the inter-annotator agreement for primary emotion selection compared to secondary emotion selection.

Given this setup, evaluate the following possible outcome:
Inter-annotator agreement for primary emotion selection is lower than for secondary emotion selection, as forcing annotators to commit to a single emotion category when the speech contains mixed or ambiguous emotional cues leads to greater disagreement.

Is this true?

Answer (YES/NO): YES